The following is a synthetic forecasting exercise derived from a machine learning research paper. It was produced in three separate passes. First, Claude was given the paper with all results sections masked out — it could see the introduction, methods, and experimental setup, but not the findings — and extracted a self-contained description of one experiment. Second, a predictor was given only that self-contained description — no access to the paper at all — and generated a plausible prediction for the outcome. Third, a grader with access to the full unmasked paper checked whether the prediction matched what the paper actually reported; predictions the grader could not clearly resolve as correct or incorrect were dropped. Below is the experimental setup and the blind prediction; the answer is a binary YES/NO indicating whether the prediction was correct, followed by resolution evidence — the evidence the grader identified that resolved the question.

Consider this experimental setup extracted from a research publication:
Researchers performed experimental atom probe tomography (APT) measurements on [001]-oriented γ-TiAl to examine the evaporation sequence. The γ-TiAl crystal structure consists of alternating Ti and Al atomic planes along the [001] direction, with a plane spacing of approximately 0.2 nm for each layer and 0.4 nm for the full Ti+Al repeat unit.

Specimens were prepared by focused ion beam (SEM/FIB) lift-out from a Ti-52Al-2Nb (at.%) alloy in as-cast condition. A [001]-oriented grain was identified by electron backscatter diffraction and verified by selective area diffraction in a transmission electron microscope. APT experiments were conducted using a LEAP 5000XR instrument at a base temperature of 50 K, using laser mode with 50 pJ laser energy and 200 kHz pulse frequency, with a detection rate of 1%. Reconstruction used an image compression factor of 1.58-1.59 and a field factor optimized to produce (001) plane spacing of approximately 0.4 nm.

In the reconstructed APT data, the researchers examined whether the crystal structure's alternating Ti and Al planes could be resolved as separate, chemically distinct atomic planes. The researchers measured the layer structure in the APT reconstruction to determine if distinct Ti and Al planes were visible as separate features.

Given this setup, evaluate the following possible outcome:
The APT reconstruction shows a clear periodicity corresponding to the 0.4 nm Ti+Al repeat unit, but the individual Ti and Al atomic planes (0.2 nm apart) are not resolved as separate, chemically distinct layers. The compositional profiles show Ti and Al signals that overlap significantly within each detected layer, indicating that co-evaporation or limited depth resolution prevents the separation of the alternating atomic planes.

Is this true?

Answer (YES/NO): YES